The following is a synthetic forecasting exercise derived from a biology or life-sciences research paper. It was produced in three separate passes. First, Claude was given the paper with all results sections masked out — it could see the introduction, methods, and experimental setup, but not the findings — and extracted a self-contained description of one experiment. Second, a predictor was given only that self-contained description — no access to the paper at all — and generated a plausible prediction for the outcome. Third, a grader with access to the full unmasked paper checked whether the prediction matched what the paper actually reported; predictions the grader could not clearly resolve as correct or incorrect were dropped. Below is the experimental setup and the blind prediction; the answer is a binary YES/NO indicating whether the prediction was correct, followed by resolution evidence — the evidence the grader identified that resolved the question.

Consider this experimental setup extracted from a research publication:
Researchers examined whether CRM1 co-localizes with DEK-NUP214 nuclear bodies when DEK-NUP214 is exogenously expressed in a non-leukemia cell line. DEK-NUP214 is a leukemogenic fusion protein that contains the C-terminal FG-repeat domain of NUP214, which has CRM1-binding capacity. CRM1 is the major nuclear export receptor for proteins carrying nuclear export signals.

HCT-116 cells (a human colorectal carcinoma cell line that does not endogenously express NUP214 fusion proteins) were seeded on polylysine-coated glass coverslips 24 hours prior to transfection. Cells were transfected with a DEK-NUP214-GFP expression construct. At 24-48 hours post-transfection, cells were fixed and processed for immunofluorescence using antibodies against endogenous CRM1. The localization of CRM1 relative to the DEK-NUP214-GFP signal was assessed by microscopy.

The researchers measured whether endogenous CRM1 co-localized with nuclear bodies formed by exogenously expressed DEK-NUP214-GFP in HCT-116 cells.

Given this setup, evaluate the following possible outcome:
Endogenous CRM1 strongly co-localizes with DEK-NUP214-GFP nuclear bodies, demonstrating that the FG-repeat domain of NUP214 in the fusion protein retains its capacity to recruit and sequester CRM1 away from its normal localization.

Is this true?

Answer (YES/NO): YES